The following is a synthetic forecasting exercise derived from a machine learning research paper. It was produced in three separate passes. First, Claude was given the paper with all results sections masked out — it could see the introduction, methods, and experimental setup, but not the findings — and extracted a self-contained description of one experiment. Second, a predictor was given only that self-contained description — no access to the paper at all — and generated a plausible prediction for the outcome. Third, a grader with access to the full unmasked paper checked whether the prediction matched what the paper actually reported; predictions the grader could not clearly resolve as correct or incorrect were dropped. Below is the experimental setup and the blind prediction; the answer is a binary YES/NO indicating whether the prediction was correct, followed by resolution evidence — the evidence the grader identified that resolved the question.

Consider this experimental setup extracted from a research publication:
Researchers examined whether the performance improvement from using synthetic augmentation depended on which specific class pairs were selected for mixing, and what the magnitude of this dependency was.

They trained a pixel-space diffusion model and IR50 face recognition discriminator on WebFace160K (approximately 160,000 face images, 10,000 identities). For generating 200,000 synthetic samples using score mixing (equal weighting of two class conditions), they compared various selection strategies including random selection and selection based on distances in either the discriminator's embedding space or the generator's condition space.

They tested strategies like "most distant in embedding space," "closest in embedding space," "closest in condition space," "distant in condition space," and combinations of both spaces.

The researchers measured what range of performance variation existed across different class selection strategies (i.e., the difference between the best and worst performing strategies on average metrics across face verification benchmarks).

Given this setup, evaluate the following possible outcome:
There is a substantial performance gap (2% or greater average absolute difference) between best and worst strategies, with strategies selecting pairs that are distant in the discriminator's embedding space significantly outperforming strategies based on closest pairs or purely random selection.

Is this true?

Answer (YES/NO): YES